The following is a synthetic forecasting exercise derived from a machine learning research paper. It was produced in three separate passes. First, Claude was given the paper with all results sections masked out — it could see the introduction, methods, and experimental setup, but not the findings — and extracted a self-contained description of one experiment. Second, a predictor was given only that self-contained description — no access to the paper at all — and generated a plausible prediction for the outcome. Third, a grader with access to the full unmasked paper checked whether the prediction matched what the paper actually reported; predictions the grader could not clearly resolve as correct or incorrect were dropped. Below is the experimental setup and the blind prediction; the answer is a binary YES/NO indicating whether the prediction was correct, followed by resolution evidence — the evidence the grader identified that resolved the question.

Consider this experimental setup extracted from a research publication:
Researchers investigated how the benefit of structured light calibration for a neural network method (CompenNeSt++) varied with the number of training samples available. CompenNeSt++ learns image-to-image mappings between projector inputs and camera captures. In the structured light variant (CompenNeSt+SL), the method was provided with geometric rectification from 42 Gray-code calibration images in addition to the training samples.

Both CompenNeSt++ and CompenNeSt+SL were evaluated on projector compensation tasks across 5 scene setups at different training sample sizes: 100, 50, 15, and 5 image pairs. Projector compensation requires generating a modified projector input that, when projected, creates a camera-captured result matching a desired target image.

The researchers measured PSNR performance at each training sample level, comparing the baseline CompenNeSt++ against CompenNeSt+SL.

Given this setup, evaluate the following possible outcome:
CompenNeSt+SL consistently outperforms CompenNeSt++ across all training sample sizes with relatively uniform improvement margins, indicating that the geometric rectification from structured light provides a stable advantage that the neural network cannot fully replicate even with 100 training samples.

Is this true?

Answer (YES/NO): NO